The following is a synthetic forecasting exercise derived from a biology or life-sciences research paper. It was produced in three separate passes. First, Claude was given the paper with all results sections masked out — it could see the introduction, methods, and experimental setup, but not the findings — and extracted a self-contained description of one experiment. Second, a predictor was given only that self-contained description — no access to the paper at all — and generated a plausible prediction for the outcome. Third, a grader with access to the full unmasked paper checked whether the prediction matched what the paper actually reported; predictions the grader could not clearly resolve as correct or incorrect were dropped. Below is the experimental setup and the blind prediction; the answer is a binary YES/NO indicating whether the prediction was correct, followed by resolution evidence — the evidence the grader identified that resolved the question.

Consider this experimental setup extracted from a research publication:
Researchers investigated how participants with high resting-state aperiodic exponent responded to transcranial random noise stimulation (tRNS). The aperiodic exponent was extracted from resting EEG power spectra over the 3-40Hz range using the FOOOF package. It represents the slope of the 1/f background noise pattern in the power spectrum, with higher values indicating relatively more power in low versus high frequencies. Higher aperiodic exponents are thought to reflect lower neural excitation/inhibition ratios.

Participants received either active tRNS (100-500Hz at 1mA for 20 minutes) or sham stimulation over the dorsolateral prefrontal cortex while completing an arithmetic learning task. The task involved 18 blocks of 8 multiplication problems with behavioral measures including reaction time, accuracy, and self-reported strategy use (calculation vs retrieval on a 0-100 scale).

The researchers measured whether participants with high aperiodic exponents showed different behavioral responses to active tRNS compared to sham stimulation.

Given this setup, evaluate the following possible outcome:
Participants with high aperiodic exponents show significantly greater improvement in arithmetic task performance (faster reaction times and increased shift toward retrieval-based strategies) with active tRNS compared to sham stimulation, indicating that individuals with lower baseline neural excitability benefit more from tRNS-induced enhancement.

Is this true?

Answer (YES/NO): YES